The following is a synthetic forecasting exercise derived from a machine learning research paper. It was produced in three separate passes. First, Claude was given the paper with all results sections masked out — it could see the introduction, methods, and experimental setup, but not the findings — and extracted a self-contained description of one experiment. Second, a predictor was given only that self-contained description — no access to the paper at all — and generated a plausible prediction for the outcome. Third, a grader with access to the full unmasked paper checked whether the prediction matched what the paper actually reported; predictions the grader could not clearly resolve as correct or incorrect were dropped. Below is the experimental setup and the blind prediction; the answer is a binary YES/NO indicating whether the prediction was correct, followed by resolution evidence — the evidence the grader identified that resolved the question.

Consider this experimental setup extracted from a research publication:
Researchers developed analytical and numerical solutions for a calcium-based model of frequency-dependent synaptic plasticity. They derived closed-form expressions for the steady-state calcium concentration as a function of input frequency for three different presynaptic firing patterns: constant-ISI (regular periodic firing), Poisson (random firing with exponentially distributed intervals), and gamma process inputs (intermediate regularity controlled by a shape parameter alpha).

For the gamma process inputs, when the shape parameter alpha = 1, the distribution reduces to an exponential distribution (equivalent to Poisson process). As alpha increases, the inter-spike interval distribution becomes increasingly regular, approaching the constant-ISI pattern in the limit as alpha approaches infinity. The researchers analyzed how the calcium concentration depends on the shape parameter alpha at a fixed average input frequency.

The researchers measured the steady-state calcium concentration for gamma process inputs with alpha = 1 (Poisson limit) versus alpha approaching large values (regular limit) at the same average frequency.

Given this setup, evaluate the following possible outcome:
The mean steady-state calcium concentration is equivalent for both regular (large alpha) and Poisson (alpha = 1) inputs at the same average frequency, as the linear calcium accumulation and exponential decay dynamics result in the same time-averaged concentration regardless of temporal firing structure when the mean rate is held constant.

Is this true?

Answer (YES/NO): NO